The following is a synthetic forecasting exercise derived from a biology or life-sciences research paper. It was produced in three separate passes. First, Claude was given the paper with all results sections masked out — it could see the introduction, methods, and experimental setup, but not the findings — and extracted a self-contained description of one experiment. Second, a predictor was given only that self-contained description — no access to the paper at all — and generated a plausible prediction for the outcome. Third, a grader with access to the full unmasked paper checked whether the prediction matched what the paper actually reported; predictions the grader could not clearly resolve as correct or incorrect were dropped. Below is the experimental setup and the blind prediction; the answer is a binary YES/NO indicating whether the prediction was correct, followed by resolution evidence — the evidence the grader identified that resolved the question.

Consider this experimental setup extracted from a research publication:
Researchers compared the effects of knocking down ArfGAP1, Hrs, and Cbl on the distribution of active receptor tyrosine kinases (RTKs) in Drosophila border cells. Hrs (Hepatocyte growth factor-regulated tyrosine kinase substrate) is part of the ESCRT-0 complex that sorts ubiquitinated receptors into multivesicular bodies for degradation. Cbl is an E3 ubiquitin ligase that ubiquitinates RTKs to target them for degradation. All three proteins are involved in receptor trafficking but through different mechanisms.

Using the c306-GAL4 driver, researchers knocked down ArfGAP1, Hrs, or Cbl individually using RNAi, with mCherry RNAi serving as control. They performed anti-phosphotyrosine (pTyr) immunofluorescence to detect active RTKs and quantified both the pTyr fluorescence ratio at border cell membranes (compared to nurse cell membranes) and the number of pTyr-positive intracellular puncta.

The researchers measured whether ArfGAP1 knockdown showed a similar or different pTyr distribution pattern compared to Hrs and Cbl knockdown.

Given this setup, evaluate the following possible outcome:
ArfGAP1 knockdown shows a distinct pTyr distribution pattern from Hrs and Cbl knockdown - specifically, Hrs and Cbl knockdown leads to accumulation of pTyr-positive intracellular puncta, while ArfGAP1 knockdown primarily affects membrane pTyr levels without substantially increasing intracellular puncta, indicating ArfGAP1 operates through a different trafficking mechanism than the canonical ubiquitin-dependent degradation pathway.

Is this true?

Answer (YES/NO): NO